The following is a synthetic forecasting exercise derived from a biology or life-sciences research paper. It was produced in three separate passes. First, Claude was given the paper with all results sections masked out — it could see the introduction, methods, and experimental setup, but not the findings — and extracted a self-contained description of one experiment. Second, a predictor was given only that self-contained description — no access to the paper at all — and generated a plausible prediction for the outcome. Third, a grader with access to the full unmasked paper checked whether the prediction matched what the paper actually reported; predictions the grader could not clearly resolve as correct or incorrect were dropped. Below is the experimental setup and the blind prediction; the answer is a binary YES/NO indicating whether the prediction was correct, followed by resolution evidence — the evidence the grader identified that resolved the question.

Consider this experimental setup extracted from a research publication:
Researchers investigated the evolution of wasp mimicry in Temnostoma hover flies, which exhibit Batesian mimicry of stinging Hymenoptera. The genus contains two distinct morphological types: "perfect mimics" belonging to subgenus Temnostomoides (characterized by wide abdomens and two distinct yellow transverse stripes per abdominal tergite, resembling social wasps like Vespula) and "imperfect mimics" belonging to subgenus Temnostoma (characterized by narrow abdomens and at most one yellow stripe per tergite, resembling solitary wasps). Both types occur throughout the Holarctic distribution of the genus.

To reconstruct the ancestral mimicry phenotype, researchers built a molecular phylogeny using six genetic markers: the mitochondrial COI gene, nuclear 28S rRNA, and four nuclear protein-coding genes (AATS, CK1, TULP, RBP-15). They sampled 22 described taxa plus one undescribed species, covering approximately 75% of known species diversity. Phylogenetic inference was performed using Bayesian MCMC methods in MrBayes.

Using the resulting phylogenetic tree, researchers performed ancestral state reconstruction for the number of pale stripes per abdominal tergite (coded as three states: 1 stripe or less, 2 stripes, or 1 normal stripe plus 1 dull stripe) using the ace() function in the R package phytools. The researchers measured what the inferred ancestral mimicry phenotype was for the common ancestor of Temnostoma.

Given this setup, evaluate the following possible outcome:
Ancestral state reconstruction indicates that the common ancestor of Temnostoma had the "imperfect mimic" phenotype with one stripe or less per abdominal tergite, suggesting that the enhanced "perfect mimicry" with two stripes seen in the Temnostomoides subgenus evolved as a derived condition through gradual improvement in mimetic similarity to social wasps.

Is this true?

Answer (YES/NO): YES